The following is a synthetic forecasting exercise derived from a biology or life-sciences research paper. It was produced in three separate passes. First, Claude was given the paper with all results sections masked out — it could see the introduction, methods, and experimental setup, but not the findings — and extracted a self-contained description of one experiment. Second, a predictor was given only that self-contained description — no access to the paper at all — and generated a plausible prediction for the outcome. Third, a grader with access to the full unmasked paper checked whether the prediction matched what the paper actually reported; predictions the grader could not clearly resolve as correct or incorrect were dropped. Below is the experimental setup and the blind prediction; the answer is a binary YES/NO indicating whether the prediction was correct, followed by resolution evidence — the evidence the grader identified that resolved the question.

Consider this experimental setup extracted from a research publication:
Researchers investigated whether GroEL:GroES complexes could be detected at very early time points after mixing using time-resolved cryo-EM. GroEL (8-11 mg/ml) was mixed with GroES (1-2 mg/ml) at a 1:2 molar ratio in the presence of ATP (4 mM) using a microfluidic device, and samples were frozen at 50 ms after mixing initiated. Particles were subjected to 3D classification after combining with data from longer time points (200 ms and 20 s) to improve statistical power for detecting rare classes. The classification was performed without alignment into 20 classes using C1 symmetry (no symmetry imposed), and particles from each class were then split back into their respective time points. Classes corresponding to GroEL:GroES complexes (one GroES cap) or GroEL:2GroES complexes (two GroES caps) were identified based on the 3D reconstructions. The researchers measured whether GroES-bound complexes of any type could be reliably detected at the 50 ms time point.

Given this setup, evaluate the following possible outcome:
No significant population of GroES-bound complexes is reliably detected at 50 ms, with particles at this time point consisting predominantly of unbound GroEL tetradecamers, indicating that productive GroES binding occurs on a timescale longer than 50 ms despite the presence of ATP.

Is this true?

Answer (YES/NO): NO